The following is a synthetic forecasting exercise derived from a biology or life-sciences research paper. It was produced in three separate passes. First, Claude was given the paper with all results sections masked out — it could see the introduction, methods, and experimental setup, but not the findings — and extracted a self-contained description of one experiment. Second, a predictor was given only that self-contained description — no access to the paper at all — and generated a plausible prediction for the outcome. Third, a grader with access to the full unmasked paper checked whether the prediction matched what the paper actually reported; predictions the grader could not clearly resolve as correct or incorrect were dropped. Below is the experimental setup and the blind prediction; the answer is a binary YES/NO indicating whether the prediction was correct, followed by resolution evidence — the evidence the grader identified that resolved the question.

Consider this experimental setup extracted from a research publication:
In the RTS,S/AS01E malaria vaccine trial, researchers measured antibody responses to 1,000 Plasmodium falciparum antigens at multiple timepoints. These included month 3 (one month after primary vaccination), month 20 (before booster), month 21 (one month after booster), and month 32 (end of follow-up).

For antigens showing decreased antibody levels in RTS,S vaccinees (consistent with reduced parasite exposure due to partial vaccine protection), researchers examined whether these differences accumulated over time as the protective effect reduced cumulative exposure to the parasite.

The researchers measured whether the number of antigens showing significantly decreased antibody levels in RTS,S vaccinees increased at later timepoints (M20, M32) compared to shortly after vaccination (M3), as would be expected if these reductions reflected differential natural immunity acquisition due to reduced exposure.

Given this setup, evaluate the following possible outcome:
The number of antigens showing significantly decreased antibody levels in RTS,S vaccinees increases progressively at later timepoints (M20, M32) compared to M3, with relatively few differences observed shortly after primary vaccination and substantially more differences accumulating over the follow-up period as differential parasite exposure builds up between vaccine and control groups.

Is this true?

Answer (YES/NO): NO